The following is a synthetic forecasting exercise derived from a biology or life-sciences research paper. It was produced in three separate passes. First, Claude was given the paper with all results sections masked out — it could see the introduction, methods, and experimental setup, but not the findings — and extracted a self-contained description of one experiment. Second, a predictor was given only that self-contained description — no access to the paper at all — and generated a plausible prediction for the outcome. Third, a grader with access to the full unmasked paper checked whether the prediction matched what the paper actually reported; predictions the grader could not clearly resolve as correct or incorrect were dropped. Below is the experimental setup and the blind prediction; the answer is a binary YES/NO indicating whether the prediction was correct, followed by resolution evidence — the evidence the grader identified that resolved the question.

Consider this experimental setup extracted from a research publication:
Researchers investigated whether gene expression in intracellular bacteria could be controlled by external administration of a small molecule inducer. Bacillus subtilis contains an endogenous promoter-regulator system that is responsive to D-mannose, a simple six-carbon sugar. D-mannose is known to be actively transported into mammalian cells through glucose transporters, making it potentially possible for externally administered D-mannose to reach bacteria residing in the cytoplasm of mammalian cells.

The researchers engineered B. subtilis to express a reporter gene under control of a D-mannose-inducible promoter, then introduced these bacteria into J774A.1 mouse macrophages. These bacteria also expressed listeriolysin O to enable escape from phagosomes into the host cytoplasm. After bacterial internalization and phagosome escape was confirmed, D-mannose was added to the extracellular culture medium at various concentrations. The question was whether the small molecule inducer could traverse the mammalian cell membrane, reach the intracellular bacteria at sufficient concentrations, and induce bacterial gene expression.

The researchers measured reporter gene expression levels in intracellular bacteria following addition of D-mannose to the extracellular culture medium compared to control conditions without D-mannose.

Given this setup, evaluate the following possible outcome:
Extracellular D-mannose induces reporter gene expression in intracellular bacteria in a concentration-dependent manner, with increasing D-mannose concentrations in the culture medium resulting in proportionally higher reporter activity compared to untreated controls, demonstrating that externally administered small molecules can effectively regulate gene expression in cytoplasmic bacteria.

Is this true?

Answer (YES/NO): NO